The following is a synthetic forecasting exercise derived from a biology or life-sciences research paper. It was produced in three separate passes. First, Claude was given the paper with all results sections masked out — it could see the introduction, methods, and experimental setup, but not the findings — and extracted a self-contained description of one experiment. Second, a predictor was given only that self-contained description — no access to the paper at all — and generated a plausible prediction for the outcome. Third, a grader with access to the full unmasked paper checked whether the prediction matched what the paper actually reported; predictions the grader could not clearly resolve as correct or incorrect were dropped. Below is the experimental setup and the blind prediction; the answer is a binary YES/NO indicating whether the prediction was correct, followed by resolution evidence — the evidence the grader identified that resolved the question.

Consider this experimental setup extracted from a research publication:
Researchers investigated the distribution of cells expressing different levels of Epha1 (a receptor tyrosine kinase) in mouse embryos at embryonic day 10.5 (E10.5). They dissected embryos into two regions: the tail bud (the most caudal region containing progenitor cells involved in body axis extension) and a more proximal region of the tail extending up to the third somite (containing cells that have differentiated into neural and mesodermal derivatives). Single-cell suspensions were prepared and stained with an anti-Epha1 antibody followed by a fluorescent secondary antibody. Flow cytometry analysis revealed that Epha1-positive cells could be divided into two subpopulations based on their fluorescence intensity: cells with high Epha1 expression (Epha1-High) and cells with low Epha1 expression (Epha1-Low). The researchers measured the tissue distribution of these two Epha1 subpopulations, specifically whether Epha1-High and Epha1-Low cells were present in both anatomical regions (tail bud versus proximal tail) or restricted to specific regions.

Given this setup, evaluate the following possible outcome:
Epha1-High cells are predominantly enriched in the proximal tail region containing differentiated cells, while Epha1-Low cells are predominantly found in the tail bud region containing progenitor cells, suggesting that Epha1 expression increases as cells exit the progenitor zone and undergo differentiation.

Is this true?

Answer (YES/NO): NO